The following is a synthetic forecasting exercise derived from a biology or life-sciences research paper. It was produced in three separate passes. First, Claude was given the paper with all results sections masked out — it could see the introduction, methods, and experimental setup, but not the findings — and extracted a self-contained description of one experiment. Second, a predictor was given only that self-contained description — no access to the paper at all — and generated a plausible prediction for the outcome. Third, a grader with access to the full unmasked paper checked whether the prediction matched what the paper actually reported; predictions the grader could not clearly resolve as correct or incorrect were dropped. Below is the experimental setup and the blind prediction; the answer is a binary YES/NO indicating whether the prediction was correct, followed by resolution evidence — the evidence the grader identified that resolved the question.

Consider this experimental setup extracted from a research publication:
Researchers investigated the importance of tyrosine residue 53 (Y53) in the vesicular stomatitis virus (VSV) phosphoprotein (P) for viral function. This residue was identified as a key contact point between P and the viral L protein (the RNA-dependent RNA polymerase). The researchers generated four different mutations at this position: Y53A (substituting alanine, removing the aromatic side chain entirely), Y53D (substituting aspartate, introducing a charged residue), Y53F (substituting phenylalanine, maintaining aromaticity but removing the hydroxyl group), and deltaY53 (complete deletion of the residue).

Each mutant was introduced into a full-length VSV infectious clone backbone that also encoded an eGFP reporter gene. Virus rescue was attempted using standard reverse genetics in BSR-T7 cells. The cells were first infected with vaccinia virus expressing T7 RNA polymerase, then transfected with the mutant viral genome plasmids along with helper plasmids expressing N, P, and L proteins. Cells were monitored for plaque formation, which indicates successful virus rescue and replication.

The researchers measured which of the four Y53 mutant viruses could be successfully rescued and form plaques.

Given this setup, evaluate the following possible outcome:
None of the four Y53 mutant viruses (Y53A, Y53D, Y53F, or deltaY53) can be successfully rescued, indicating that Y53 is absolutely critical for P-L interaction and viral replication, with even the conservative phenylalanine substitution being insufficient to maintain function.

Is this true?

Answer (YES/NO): NO